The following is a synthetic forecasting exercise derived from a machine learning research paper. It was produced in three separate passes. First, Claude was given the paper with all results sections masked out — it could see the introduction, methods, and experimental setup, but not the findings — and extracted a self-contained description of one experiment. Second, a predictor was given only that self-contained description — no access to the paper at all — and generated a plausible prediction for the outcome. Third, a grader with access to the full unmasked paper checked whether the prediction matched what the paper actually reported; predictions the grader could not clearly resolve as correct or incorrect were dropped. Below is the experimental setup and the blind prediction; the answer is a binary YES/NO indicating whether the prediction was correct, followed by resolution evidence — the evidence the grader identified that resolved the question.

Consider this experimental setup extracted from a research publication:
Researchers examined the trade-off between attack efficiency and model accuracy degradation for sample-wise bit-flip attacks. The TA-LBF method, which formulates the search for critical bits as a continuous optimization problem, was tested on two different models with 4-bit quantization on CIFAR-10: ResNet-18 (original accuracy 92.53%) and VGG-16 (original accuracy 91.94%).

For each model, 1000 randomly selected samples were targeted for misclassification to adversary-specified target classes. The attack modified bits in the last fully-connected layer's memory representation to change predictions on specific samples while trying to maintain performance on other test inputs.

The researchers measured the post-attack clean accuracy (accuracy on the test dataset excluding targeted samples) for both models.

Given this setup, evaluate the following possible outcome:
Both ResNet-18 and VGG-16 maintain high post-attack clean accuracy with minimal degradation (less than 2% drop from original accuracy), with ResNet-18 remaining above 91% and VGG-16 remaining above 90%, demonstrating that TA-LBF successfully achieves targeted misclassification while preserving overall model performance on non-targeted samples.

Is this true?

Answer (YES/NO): NO